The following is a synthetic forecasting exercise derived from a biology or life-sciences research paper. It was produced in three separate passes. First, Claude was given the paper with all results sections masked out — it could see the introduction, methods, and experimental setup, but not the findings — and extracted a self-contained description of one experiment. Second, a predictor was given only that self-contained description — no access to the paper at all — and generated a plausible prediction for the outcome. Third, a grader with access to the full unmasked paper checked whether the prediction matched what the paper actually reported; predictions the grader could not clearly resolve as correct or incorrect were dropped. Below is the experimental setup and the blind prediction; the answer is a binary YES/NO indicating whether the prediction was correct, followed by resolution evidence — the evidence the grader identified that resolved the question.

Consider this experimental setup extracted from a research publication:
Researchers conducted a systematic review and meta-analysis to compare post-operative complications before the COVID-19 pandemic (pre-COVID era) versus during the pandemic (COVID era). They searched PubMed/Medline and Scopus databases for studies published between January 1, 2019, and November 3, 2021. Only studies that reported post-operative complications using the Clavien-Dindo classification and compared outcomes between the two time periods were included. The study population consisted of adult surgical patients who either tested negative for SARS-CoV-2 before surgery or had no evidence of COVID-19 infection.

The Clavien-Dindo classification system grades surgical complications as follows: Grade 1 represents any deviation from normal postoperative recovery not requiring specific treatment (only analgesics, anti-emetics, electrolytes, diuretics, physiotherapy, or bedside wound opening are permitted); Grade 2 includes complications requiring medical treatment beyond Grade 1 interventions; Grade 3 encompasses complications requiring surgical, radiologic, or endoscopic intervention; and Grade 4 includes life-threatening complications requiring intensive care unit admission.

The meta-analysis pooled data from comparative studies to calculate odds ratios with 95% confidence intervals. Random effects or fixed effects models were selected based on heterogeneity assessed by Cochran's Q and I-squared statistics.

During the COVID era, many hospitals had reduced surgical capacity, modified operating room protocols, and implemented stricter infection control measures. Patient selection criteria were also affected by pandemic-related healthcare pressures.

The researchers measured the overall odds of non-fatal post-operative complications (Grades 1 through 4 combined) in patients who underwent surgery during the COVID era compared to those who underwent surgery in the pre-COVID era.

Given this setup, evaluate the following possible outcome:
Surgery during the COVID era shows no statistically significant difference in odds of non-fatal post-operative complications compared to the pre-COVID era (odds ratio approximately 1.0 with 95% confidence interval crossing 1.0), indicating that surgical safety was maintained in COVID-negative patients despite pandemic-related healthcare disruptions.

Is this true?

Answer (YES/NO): YES